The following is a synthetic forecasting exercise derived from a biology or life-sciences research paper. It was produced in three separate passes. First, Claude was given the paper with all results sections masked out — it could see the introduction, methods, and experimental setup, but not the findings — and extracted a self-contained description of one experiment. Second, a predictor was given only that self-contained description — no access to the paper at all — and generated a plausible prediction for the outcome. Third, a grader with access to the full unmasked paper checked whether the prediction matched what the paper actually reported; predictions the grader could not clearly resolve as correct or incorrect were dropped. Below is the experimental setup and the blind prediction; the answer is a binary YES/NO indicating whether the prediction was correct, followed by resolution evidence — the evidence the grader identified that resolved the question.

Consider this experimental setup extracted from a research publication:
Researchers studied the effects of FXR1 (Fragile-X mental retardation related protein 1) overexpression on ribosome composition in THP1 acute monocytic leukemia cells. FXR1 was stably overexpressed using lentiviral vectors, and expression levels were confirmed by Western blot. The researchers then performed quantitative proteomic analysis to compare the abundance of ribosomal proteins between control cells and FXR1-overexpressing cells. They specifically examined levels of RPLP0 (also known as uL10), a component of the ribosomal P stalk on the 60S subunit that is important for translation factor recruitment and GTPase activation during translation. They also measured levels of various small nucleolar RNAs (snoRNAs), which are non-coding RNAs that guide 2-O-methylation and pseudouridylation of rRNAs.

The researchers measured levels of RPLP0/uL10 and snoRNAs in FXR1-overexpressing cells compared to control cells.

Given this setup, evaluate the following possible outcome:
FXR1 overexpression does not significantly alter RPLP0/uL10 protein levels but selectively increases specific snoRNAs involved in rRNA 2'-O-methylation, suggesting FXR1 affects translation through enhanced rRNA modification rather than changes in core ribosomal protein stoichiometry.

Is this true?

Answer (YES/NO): NO